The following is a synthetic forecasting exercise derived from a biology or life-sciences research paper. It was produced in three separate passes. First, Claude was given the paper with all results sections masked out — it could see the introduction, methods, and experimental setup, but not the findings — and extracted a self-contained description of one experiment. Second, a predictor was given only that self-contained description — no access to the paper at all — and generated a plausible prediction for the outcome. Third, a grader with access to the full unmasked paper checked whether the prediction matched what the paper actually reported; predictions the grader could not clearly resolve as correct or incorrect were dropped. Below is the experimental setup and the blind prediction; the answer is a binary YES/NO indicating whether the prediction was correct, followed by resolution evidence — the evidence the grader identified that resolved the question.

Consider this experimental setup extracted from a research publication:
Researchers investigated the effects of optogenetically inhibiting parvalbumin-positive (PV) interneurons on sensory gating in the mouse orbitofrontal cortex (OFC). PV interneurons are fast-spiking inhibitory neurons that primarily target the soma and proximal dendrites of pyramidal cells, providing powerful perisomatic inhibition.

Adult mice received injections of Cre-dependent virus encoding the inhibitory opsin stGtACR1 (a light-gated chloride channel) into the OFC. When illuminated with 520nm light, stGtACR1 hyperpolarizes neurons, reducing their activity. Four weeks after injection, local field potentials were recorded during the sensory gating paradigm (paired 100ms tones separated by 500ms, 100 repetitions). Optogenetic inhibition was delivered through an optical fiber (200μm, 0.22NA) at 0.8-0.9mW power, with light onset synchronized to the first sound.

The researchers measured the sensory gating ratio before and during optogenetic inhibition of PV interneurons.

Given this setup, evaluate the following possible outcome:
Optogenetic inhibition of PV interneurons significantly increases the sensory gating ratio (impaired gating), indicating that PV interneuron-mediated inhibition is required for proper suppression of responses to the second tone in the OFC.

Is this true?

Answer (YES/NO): NO